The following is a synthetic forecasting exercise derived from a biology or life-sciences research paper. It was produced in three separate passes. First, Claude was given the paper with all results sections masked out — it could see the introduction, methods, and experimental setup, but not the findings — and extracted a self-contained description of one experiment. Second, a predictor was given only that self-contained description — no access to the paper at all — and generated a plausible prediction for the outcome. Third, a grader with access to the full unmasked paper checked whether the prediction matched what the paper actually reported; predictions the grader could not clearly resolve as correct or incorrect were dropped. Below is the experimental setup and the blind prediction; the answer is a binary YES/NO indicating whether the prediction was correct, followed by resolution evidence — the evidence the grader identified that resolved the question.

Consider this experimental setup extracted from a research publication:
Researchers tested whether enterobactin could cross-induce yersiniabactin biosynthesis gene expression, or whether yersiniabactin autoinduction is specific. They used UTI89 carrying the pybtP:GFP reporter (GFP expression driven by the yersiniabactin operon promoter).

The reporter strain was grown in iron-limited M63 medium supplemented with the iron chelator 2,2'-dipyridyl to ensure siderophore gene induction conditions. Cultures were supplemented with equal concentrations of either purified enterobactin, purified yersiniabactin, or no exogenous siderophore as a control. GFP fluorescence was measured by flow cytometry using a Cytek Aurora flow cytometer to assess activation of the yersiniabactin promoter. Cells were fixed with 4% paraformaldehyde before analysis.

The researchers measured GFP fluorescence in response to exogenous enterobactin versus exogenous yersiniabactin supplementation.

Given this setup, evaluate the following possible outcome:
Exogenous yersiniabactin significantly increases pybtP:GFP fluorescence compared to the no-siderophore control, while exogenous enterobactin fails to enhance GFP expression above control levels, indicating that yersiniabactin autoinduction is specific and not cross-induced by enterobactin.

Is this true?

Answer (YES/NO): YES